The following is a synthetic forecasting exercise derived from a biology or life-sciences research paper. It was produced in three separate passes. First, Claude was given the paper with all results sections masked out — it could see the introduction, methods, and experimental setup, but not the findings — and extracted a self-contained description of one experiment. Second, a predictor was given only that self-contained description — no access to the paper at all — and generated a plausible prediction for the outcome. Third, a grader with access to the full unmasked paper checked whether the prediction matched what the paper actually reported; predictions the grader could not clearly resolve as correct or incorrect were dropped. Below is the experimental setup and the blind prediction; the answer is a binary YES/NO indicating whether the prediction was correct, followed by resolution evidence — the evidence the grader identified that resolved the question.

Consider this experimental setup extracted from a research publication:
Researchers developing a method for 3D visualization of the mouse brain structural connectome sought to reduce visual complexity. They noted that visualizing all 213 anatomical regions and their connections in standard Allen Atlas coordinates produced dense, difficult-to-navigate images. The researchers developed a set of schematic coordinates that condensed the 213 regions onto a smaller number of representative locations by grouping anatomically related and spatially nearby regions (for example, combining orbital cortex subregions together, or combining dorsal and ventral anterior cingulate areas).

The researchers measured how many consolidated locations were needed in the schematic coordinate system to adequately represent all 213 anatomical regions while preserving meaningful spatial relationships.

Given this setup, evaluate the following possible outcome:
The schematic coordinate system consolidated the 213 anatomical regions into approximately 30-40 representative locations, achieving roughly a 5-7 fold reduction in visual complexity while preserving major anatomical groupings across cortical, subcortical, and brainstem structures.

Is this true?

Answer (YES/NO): NO